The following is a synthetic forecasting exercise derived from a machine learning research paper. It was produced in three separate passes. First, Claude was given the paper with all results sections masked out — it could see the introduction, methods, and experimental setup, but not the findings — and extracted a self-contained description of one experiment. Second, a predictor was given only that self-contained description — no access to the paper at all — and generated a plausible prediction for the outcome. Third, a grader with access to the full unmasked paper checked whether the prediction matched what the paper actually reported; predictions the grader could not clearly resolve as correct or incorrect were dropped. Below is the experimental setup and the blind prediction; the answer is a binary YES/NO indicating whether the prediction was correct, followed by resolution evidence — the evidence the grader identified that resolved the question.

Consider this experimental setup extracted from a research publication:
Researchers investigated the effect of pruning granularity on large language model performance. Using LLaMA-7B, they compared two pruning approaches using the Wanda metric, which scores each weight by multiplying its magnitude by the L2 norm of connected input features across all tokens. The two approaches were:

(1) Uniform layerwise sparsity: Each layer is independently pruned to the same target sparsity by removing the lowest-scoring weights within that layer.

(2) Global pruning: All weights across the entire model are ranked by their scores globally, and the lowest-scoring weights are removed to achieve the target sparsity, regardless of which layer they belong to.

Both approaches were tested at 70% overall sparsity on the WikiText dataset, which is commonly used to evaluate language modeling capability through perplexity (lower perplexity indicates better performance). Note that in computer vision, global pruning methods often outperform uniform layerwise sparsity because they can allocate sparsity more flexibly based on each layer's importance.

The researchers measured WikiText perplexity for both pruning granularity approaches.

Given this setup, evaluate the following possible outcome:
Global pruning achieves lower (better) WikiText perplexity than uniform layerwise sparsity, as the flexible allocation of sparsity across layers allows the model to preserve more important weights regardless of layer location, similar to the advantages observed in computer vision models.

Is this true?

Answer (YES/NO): NO